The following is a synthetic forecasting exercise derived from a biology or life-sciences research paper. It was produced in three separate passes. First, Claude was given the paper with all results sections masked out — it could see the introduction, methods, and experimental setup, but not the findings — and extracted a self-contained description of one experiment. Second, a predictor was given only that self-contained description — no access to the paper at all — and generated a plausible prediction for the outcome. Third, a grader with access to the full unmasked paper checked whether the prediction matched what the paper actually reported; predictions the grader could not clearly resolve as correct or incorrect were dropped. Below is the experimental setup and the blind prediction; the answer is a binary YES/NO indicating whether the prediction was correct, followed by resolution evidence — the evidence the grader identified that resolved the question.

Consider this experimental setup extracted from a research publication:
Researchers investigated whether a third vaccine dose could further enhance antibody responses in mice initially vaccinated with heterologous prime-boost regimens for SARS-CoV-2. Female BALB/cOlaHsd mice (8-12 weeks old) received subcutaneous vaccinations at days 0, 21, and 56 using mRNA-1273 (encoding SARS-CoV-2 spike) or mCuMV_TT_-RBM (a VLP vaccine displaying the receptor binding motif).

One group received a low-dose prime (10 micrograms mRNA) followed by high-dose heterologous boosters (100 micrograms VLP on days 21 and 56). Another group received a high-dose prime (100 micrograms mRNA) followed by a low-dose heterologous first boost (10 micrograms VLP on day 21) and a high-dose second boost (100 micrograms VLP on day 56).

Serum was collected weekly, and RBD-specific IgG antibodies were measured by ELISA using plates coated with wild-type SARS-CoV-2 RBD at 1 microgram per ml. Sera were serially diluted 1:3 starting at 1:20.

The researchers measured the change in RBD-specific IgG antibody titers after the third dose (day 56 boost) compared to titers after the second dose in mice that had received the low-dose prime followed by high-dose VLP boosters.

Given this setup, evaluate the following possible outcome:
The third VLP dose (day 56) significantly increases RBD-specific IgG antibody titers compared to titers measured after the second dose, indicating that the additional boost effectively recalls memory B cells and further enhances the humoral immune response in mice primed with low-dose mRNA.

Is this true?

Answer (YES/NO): NO